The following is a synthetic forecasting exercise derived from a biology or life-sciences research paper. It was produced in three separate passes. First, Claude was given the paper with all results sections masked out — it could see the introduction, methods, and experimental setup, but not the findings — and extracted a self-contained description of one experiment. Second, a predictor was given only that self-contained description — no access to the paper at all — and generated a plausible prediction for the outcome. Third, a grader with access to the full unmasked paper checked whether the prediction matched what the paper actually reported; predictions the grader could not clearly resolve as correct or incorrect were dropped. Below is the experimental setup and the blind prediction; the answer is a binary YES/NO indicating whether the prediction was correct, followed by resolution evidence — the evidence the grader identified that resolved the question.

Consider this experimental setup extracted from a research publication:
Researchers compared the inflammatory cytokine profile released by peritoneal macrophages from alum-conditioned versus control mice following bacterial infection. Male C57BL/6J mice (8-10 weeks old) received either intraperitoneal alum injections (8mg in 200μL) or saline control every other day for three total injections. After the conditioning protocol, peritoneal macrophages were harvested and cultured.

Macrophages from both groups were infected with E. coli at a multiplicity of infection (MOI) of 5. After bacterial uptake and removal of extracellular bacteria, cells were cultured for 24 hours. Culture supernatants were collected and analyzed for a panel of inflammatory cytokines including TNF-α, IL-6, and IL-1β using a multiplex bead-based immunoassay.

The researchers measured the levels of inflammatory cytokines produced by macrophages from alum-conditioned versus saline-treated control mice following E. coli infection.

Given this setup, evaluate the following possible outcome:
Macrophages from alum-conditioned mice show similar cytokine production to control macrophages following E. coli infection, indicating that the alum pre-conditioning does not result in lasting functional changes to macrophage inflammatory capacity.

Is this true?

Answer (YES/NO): NO